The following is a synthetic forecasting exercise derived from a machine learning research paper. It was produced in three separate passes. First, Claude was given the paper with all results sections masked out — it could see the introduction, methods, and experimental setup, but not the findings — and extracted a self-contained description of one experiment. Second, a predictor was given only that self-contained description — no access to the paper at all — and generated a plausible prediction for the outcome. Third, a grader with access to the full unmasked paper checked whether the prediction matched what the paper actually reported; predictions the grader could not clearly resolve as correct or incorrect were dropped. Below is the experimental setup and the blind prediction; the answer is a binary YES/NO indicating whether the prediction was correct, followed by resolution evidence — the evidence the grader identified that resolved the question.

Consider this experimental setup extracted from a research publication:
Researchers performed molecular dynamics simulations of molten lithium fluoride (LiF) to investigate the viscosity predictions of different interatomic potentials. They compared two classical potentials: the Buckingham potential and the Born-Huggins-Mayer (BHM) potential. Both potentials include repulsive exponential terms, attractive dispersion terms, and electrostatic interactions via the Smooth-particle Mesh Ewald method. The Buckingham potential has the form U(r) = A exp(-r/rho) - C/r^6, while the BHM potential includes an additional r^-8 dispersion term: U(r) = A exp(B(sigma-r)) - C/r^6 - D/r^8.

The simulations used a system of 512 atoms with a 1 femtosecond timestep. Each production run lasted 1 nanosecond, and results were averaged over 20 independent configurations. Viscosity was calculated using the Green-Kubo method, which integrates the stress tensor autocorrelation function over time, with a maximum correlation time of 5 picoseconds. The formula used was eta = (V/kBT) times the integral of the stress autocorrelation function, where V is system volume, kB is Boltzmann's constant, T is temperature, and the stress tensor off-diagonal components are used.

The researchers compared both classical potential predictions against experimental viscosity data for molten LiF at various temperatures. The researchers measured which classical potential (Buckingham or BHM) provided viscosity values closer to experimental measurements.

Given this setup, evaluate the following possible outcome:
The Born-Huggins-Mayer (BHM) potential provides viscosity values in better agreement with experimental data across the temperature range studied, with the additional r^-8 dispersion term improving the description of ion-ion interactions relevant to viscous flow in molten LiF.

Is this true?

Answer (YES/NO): NO